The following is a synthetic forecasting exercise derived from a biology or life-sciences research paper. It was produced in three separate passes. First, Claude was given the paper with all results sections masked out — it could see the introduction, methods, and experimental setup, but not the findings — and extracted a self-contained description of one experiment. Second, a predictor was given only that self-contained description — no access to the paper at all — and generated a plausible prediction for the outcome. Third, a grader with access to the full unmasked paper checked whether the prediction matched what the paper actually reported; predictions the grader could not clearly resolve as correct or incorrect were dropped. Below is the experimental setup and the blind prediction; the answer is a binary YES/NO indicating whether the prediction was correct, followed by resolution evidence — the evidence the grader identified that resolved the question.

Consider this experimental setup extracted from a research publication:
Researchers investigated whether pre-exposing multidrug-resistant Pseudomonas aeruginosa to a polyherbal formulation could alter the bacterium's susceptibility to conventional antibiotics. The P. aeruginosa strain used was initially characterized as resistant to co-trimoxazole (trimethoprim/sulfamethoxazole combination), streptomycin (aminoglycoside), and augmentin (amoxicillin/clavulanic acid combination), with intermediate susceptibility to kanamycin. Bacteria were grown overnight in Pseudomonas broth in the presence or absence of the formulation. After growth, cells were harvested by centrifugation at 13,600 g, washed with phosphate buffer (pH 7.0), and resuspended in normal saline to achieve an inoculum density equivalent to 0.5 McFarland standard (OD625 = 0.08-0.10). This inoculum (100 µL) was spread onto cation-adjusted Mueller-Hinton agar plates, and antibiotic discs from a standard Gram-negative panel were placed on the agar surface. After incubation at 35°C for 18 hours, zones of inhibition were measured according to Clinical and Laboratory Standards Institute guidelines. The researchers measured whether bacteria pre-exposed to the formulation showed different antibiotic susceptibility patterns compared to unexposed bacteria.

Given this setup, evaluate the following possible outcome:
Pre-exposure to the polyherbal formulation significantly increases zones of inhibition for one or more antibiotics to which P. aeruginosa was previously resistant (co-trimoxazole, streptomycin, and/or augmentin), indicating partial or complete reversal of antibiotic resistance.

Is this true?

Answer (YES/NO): NO